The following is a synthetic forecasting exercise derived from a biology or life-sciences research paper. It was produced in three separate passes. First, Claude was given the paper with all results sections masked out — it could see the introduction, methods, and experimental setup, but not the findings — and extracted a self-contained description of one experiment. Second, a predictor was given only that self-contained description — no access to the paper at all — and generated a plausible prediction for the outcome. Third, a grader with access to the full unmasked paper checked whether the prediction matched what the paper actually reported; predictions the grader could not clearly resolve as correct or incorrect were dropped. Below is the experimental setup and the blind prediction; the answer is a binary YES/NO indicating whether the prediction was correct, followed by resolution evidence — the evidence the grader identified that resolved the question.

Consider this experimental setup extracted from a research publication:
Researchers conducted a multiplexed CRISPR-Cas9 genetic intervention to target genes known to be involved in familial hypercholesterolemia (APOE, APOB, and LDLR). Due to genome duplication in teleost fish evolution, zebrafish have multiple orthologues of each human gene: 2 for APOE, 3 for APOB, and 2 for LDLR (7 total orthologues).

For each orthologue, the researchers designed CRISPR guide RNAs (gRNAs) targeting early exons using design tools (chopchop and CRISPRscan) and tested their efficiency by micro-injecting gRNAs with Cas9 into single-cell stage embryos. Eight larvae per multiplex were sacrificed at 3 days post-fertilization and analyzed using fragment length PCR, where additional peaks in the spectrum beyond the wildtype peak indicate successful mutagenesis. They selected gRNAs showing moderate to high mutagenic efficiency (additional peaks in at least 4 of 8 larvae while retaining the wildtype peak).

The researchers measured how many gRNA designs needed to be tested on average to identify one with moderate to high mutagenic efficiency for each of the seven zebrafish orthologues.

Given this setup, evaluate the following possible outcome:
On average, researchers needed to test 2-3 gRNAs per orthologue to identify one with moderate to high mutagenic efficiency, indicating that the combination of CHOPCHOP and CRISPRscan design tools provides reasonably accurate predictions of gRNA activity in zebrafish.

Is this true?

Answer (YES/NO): NO